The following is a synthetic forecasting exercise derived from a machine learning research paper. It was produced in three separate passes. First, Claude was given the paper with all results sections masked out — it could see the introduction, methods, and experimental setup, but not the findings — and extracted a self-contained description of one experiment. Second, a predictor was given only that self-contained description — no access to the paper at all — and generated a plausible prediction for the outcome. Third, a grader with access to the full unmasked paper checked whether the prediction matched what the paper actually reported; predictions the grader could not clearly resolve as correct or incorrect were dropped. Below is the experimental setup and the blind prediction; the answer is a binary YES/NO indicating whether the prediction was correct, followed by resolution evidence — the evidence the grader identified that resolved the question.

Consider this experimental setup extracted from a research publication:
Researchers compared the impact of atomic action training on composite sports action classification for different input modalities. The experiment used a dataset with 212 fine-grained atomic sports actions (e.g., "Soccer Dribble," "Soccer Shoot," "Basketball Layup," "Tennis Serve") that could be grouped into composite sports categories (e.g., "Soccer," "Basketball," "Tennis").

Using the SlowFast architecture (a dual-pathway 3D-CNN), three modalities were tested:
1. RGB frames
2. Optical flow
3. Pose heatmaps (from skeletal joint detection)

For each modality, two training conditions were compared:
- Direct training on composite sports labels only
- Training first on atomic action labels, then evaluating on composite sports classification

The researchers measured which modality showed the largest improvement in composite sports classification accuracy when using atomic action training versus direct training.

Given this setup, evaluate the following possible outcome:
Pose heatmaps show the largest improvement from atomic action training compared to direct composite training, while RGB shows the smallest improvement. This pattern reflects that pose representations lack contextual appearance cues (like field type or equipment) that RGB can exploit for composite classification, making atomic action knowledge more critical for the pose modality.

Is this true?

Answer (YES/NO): NO